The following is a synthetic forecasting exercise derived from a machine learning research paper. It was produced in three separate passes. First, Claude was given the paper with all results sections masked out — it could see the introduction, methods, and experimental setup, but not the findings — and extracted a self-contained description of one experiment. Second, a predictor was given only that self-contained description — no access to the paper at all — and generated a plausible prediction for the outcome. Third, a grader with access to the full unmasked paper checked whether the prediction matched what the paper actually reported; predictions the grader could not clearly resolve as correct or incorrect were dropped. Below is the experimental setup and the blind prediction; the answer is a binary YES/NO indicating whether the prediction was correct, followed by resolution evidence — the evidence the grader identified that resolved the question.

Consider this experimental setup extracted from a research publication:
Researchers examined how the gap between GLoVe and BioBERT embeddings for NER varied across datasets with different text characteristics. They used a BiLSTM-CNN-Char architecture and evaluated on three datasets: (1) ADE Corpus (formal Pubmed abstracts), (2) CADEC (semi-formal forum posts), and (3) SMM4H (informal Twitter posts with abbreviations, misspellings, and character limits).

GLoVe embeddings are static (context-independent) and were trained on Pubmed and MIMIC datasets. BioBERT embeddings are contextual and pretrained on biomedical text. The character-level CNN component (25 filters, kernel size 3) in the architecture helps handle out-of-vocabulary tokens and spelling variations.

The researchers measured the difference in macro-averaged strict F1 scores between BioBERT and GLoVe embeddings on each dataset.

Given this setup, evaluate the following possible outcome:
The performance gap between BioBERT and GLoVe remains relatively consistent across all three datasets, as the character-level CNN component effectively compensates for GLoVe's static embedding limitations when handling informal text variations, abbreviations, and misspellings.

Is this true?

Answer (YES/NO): NO